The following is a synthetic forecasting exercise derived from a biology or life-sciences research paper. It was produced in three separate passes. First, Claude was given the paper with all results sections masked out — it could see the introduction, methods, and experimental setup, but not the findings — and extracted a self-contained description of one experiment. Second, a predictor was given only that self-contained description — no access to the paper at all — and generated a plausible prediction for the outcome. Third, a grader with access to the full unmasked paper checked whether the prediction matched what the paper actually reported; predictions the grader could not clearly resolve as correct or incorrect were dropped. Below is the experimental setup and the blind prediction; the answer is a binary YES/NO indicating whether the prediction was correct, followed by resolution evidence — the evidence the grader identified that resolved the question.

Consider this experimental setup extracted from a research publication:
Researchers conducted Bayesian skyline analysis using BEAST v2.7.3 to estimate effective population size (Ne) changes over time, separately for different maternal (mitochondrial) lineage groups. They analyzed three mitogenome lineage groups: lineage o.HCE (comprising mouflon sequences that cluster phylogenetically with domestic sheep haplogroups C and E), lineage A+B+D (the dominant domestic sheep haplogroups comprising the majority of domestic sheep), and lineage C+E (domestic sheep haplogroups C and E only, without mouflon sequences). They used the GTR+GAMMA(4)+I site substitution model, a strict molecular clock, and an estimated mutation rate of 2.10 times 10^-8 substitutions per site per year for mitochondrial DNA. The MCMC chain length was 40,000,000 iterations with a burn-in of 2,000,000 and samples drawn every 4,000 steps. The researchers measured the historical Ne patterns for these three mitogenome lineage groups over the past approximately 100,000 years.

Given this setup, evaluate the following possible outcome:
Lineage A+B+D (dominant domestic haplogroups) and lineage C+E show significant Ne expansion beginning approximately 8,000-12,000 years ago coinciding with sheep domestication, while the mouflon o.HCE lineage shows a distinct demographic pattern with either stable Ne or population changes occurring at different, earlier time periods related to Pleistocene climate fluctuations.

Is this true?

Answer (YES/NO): NO